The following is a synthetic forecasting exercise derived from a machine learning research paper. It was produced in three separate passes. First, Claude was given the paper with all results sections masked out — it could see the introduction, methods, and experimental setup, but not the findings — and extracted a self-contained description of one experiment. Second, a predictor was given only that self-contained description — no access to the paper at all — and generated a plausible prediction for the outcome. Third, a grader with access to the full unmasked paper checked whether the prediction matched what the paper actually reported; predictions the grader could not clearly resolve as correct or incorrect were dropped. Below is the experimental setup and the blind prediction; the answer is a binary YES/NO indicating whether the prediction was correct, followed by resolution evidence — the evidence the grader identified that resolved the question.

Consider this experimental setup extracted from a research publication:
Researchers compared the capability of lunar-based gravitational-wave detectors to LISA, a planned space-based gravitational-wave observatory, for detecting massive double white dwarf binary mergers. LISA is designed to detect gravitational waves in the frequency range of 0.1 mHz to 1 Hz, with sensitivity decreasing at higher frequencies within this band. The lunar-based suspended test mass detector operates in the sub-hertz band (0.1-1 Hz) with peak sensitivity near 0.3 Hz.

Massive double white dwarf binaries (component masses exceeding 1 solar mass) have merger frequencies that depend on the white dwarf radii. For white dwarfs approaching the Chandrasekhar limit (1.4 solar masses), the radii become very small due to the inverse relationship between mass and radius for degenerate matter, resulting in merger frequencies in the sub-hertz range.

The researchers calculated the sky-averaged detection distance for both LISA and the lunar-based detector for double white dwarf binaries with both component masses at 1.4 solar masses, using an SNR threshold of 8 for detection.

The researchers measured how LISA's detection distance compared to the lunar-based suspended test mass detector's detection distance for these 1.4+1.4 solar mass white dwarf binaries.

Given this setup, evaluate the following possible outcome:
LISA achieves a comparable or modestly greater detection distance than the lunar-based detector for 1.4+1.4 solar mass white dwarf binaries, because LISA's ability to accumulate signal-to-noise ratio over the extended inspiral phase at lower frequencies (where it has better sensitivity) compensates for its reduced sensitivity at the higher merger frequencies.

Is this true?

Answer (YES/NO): NO